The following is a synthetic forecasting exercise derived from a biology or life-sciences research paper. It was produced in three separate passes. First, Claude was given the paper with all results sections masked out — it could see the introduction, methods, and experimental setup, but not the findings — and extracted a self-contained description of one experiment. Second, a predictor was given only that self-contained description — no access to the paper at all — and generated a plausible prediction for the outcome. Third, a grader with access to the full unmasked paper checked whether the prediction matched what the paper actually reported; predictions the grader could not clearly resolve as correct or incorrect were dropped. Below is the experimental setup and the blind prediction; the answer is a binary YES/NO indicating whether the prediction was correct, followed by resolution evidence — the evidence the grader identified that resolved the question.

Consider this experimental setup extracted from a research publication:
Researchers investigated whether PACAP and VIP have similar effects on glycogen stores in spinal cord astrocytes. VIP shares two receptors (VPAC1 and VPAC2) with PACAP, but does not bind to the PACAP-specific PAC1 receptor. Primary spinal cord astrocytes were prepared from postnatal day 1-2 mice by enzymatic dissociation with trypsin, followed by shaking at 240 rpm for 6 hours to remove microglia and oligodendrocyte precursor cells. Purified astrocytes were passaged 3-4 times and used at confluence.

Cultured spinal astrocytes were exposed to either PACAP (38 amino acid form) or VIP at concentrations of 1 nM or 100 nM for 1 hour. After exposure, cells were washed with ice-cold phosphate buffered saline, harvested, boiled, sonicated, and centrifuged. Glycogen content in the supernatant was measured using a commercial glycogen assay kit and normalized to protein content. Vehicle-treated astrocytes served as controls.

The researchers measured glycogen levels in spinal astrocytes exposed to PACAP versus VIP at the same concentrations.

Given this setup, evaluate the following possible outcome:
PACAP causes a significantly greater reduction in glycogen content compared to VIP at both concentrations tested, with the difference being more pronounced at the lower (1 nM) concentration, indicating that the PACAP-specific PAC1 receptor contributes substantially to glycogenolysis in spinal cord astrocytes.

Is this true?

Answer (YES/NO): NO